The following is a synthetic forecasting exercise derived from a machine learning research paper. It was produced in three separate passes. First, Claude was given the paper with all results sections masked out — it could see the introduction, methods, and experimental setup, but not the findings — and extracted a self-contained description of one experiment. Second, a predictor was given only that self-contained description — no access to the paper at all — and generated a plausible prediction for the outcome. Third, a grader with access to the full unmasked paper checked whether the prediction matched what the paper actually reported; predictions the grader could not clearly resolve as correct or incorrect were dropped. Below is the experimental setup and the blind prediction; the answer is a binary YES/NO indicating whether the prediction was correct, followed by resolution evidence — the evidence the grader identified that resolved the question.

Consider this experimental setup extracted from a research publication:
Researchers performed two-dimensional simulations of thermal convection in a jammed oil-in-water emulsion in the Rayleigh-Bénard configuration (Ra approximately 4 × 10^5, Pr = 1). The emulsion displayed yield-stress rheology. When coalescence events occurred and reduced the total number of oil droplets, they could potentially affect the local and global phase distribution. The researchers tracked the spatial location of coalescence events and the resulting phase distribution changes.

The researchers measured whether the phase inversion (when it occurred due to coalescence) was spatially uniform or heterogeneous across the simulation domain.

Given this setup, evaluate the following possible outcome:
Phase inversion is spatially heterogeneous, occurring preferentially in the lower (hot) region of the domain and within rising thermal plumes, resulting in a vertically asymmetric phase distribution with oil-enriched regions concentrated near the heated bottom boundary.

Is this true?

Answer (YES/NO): NO